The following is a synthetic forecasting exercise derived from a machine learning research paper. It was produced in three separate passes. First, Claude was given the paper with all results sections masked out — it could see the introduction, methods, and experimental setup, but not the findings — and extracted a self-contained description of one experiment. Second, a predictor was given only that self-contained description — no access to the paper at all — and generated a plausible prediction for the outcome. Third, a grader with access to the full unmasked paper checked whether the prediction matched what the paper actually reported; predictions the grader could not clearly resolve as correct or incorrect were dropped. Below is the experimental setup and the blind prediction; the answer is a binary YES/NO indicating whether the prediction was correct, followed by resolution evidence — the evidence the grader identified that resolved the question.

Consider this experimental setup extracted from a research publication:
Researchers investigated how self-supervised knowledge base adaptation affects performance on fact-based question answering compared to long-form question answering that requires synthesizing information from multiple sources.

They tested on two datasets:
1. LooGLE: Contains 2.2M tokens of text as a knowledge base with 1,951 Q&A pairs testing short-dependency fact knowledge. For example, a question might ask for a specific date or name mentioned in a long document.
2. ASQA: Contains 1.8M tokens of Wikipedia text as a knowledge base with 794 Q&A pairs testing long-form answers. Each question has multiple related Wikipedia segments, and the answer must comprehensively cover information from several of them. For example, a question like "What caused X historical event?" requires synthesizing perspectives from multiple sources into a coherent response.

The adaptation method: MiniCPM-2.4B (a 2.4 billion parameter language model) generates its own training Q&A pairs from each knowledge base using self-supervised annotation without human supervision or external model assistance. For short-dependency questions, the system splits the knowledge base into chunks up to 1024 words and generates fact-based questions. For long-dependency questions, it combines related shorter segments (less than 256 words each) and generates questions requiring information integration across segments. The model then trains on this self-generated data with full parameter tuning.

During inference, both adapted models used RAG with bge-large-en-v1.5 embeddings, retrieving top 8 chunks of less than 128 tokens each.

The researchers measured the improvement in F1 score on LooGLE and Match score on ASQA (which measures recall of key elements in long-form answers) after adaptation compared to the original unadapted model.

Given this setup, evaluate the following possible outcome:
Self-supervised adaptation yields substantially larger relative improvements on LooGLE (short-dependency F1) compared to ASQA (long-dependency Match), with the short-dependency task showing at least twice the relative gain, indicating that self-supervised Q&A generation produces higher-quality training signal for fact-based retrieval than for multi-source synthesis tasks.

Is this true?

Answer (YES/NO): YES